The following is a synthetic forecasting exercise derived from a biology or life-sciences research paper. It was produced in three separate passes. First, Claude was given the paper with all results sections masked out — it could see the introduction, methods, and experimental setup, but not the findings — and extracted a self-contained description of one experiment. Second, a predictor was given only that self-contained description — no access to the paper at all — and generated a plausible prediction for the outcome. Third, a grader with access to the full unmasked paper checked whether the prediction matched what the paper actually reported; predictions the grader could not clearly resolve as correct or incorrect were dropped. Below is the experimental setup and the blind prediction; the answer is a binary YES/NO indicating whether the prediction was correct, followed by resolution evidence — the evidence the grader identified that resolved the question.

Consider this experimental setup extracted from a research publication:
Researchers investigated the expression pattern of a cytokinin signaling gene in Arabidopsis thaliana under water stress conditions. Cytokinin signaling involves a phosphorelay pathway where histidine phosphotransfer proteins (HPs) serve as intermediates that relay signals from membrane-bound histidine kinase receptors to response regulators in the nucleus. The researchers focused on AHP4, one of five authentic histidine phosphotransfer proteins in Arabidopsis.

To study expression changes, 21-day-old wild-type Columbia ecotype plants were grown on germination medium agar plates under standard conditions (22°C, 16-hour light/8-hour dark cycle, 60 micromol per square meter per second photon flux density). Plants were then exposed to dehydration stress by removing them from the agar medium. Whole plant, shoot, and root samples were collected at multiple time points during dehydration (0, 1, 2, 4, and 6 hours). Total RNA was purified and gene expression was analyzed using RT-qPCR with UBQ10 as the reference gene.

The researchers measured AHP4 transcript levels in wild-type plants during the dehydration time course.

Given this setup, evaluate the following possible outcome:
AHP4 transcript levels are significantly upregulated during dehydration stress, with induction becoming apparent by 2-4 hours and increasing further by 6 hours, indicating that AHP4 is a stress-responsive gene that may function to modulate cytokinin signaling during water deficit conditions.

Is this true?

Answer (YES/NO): NO